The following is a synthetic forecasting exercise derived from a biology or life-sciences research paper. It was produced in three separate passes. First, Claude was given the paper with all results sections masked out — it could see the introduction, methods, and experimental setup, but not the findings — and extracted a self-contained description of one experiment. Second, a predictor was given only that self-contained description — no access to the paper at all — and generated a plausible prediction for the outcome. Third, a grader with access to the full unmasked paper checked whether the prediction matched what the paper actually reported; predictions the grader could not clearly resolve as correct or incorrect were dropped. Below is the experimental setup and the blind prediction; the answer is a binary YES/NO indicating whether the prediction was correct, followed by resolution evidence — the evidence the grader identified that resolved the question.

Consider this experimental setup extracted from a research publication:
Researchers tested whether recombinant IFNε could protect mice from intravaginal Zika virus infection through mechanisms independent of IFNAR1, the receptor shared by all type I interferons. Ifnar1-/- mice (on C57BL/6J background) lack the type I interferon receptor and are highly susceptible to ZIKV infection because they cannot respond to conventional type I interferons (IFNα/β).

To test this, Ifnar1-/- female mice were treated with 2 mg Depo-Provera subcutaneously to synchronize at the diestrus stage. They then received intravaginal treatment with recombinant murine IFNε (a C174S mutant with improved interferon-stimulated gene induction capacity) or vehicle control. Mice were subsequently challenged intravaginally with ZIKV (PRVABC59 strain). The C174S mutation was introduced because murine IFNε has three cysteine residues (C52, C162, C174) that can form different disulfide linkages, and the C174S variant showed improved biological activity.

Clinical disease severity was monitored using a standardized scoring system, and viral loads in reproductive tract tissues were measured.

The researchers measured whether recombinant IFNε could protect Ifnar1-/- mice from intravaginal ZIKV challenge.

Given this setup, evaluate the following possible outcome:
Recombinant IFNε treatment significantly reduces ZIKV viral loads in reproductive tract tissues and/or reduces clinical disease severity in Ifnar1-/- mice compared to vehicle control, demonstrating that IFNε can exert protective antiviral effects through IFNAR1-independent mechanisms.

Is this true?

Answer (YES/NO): YES